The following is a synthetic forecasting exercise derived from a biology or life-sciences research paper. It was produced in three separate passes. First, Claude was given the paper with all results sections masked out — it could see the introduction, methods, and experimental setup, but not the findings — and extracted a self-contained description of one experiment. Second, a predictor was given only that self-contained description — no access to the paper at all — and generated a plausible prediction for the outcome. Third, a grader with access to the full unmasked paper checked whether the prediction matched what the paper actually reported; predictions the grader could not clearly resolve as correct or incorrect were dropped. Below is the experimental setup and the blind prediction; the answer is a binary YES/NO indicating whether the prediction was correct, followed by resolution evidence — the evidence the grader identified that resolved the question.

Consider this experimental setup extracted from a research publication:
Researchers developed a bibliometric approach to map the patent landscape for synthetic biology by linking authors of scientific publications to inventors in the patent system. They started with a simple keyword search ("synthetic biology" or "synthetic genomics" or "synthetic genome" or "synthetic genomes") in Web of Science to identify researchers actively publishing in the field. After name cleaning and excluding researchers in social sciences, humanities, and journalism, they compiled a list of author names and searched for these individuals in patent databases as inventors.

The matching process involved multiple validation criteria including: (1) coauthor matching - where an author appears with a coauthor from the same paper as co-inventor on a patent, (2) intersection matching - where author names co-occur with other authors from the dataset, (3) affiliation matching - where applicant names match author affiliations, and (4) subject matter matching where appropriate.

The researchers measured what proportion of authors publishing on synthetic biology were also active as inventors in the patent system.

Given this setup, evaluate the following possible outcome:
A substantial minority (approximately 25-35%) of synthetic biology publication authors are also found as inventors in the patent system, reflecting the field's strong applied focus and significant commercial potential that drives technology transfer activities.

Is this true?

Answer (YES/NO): NO